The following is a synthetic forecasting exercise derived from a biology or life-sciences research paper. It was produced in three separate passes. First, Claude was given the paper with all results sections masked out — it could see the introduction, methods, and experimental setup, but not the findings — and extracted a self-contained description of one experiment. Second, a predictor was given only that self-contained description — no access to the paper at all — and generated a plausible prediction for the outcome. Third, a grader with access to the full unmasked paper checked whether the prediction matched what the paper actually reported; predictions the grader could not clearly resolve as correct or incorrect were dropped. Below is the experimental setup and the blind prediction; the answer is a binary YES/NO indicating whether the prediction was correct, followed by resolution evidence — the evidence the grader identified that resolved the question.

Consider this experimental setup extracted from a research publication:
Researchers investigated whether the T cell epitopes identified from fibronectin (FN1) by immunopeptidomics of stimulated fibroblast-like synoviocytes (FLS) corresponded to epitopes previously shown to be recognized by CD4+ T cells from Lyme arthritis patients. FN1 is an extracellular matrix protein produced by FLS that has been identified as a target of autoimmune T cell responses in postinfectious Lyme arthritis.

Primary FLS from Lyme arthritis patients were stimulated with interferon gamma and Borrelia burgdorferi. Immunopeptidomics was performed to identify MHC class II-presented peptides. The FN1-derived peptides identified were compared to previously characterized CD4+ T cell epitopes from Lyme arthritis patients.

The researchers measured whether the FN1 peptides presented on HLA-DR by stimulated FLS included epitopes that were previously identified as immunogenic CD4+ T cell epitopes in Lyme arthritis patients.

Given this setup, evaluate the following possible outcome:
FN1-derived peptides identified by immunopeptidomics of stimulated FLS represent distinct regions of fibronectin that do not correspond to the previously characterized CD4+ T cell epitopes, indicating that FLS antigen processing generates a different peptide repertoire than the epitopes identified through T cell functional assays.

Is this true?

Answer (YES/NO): NO